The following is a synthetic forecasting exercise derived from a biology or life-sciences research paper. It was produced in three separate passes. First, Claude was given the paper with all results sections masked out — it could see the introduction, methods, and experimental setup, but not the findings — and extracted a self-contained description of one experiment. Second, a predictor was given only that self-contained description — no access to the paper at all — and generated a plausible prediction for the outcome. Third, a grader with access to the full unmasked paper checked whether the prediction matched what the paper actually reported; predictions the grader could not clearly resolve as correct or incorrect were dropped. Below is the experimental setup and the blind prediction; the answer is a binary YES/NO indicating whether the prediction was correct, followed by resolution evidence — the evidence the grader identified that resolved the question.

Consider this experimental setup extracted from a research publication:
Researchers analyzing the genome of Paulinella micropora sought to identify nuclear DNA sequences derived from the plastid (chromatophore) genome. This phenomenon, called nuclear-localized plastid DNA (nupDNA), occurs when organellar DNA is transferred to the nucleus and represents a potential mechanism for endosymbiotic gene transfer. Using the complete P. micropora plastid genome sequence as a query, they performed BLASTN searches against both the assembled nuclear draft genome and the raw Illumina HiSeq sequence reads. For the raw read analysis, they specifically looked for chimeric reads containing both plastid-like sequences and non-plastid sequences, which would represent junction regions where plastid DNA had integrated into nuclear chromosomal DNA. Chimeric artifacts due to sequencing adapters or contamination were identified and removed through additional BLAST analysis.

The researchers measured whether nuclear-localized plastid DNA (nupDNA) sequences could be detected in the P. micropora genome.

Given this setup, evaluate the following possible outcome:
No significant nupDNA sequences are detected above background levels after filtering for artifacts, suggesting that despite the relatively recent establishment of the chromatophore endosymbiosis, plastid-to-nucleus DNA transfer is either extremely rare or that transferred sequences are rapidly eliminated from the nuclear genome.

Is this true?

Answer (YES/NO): YES